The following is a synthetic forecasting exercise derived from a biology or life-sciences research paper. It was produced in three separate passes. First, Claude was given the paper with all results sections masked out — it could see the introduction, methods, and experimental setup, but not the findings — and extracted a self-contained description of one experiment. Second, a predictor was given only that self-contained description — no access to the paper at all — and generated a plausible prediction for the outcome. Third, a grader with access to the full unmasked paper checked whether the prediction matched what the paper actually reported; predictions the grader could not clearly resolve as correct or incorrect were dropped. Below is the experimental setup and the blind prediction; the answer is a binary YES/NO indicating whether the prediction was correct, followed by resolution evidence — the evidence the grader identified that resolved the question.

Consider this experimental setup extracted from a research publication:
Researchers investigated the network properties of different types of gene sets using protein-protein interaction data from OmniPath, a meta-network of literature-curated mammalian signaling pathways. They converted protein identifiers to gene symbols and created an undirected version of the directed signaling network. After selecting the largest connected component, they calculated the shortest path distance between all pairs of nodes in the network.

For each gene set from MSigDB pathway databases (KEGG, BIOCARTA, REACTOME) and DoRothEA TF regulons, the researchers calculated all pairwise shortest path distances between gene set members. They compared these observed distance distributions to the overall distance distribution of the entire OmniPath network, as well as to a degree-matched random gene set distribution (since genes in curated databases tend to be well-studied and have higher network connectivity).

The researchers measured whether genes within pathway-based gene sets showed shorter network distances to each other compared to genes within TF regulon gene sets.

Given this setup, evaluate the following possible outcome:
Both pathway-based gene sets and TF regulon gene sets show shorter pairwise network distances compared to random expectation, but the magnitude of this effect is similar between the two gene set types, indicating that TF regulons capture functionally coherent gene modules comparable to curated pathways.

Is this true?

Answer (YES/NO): YES